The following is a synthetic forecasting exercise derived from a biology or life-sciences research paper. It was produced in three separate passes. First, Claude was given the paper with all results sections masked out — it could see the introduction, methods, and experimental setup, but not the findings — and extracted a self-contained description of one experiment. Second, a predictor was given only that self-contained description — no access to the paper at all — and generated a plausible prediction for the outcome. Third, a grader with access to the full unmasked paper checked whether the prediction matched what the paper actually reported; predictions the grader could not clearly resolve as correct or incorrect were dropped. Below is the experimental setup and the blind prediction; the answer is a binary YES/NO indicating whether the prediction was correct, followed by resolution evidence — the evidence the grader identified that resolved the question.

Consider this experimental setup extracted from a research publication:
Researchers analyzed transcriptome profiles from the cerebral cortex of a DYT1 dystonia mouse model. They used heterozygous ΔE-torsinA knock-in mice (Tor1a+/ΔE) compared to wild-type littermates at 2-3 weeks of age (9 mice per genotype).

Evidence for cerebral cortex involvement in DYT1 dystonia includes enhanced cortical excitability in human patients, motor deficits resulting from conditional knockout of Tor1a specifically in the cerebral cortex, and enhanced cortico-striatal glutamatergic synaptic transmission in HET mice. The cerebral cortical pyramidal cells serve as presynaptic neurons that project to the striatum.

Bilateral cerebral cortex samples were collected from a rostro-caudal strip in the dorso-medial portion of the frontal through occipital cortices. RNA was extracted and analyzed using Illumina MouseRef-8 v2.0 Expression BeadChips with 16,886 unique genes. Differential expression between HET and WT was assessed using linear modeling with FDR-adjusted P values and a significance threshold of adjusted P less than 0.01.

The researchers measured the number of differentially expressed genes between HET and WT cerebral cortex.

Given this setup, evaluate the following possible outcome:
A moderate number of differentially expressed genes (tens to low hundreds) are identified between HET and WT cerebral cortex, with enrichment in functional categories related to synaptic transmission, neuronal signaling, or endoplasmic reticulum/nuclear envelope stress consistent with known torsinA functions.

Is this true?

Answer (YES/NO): NO